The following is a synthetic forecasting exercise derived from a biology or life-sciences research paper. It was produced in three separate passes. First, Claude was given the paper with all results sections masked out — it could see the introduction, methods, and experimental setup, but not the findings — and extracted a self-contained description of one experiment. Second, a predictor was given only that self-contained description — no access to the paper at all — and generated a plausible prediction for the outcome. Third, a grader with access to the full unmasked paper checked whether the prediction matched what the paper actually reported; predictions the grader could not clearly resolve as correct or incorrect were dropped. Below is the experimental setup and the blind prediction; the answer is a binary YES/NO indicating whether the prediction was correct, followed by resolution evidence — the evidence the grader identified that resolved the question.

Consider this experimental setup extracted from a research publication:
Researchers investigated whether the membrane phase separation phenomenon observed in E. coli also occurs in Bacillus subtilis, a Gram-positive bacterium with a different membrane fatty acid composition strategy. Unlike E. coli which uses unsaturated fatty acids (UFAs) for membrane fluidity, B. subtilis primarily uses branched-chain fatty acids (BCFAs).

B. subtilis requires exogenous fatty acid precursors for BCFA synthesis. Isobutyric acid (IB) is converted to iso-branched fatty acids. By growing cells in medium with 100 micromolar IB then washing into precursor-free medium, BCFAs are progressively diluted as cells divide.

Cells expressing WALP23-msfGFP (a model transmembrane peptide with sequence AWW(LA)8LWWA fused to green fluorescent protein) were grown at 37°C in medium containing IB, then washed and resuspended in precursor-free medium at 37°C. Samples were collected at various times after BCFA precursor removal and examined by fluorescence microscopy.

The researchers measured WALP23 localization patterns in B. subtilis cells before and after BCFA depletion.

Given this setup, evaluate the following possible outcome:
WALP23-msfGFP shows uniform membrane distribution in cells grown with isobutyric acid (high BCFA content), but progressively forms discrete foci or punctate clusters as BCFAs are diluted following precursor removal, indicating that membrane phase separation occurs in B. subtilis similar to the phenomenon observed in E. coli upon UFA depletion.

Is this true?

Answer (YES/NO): YES